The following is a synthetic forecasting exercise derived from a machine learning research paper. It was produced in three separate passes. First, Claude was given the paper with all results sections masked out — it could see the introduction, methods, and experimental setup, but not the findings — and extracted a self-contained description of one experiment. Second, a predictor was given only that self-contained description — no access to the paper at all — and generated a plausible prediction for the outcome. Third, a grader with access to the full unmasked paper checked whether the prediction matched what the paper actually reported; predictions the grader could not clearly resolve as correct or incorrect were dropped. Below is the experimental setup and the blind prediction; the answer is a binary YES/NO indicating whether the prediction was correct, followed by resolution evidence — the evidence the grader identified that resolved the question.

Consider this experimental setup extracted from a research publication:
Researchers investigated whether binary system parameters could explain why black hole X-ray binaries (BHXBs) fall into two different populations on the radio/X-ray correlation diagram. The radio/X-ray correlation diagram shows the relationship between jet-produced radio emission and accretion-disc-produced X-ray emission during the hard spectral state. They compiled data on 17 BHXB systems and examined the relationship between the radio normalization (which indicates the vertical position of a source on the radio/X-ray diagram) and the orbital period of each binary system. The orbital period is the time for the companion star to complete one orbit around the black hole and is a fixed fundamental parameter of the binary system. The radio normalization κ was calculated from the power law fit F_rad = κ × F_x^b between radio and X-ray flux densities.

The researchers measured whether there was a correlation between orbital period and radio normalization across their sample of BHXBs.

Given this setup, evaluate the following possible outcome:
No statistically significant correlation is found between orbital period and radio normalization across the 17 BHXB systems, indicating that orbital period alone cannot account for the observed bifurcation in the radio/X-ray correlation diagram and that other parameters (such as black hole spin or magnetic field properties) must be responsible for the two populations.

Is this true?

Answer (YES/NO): YES